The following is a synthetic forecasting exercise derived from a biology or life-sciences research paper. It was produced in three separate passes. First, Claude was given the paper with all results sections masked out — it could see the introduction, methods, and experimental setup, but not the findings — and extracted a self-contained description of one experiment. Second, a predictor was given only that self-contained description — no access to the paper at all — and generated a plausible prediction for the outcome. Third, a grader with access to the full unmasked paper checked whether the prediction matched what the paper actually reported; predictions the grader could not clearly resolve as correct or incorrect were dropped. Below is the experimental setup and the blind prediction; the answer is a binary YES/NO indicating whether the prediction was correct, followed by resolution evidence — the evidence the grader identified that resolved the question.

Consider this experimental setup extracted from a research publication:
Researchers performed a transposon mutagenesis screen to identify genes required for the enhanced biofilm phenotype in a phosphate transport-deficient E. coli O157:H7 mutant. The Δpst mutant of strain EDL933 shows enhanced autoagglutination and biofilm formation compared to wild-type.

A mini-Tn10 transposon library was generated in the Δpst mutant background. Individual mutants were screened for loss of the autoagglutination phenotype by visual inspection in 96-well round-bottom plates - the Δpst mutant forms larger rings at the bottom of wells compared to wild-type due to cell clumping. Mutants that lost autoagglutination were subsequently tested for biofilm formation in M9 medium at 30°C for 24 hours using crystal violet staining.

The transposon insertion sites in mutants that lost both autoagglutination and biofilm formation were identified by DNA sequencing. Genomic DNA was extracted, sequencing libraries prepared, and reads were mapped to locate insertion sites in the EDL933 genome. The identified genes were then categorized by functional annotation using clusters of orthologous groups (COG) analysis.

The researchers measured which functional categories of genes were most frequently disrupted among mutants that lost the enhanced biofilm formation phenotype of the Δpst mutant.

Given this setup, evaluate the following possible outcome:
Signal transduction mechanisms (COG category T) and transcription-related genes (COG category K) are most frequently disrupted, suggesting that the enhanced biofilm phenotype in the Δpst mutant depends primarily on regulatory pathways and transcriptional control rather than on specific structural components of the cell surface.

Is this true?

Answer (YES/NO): NO